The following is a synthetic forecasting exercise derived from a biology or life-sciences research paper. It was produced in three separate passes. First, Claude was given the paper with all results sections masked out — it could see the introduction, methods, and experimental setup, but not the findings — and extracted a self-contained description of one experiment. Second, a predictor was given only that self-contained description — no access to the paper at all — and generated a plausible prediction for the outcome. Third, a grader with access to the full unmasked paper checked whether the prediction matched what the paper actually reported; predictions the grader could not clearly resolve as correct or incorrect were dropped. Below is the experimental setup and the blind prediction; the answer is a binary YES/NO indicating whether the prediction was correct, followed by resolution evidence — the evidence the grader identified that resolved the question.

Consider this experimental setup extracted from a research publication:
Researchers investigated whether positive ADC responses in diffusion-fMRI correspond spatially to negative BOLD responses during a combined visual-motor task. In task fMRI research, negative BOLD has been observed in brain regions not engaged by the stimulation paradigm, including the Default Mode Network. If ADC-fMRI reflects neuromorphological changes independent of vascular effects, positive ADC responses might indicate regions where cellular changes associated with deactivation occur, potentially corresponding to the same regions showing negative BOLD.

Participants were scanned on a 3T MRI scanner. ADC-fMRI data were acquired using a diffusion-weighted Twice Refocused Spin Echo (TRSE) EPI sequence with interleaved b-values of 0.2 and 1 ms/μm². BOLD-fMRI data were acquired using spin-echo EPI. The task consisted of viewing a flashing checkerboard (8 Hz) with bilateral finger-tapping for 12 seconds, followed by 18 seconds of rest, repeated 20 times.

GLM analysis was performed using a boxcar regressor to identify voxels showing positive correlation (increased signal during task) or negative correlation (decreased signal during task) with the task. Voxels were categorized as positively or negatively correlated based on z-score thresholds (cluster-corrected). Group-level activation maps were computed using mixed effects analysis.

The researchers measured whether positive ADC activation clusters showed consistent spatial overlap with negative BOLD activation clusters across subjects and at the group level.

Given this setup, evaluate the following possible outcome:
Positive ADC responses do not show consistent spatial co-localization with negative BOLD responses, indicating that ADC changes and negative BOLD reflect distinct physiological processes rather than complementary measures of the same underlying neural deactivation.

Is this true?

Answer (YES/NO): YES